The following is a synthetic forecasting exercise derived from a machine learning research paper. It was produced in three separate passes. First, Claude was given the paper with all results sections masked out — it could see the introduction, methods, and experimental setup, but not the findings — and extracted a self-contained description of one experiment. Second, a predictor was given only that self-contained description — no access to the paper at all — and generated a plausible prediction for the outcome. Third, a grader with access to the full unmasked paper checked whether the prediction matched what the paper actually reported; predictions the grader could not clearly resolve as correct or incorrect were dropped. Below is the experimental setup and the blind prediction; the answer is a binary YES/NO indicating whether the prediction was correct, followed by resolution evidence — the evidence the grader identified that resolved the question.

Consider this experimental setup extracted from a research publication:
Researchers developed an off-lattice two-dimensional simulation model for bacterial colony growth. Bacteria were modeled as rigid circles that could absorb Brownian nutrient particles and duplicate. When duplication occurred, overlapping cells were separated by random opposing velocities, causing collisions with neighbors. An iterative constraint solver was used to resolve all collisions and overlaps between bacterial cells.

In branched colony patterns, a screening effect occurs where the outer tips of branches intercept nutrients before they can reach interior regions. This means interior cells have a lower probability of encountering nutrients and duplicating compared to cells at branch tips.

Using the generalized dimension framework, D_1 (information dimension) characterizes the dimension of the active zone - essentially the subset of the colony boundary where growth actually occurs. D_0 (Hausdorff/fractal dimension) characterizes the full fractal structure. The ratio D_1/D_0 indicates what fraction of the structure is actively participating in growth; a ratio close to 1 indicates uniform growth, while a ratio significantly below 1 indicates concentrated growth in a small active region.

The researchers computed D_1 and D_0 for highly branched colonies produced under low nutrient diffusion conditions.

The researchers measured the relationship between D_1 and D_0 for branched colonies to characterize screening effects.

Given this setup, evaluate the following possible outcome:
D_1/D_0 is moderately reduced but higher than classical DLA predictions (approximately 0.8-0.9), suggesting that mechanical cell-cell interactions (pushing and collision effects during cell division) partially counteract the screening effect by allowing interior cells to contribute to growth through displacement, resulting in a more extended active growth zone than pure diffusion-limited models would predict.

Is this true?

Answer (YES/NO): NO